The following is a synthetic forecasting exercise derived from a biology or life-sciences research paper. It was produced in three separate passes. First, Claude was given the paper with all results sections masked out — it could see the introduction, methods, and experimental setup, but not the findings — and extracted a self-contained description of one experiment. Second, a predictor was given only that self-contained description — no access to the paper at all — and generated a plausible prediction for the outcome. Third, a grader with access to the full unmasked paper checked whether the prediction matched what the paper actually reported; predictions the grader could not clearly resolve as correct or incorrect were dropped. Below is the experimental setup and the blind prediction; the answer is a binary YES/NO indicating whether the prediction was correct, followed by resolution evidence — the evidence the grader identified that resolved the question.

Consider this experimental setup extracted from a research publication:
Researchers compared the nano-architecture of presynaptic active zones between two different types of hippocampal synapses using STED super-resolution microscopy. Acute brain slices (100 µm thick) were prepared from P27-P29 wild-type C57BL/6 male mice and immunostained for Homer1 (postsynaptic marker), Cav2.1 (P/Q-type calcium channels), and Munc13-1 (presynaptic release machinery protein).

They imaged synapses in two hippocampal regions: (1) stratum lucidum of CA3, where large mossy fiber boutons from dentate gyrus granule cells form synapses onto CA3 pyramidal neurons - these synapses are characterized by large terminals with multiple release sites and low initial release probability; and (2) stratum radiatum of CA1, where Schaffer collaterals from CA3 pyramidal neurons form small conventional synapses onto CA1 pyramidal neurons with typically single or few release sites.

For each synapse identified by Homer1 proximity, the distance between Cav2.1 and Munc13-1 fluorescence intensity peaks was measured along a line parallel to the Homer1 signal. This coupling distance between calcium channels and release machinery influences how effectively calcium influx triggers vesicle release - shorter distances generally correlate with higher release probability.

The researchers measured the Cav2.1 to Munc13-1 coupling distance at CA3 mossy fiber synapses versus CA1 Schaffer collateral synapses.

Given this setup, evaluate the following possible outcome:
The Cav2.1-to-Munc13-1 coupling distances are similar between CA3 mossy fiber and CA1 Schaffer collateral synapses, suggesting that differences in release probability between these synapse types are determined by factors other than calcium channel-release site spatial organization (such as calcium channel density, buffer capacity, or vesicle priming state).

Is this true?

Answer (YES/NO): YES